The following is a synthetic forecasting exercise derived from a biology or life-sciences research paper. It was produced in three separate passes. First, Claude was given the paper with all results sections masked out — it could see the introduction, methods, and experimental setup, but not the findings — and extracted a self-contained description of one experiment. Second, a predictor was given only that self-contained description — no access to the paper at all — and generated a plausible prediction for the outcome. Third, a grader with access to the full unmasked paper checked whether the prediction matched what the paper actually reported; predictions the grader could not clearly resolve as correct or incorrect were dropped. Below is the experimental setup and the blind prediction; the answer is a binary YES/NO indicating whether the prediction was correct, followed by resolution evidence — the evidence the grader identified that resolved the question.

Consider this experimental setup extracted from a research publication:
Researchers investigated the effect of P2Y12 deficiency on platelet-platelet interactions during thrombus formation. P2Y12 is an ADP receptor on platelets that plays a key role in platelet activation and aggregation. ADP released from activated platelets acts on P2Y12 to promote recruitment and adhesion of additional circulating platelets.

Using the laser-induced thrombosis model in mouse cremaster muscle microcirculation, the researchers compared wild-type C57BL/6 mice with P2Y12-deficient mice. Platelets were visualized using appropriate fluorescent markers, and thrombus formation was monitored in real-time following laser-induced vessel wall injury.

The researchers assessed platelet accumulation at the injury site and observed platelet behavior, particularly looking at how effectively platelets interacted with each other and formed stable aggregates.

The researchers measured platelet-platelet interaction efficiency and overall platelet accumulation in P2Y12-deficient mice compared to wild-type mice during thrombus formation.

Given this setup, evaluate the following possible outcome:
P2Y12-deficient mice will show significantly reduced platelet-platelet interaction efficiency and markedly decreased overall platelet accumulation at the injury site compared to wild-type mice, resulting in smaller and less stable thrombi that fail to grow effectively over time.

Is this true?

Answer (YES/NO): YES